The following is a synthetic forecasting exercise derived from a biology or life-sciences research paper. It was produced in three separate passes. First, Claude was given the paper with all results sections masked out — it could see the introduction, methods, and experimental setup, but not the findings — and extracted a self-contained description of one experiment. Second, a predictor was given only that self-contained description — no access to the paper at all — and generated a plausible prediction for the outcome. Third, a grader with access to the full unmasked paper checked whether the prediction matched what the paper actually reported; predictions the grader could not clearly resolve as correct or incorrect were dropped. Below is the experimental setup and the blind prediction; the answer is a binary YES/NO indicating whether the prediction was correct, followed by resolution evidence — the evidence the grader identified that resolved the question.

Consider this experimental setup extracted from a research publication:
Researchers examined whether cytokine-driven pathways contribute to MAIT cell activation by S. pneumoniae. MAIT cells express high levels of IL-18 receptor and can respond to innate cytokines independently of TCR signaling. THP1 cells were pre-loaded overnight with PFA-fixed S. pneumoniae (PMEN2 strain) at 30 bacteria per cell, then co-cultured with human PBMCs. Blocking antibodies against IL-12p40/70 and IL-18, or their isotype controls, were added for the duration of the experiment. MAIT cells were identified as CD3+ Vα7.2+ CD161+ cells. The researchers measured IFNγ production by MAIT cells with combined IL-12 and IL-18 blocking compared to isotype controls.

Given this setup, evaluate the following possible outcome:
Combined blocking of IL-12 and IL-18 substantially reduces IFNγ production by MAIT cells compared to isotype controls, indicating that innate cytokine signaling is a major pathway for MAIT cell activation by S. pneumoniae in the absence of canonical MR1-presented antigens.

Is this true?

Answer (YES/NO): YES